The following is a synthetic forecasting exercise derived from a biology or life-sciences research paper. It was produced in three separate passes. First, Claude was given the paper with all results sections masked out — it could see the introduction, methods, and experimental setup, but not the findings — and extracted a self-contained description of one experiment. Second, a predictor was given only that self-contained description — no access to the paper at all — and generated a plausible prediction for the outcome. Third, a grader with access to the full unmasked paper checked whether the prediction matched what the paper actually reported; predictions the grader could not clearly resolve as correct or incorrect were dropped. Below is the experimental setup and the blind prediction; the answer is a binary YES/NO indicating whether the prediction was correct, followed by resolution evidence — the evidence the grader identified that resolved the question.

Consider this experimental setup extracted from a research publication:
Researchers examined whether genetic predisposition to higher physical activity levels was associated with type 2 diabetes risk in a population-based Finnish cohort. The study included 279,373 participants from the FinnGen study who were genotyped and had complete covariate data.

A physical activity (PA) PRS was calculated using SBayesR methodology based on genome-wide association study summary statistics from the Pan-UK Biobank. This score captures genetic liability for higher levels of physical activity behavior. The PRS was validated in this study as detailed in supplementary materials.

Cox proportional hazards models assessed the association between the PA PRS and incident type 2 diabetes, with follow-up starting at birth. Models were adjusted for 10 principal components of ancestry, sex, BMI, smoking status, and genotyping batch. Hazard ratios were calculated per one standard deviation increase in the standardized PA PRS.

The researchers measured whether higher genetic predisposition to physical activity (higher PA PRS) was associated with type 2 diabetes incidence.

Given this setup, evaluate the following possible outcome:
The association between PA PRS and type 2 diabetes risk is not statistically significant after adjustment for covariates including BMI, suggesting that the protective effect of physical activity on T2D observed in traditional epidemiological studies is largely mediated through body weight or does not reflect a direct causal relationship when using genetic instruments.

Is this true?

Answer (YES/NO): NO